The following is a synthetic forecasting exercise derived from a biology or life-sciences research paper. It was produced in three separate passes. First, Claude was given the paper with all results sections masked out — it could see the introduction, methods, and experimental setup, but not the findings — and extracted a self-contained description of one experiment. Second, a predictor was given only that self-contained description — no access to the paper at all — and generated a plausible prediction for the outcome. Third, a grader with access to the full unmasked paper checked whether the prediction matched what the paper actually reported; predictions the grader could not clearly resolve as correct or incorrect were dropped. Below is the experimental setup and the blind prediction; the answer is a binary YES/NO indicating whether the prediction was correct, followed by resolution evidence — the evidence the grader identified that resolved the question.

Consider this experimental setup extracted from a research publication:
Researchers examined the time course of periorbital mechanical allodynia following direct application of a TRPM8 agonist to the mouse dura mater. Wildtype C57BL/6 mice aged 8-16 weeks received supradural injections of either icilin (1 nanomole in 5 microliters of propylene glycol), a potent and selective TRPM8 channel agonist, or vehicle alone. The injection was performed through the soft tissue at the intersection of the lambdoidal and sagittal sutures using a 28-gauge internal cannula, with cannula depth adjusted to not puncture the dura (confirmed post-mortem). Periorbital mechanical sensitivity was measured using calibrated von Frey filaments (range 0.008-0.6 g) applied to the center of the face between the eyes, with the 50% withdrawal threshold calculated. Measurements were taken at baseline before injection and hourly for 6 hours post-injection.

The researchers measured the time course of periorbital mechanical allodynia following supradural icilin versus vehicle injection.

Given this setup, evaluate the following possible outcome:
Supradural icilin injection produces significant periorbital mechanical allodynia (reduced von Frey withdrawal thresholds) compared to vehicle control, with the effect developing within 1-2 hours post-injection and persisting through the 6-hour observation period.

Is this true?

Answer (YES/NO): NO